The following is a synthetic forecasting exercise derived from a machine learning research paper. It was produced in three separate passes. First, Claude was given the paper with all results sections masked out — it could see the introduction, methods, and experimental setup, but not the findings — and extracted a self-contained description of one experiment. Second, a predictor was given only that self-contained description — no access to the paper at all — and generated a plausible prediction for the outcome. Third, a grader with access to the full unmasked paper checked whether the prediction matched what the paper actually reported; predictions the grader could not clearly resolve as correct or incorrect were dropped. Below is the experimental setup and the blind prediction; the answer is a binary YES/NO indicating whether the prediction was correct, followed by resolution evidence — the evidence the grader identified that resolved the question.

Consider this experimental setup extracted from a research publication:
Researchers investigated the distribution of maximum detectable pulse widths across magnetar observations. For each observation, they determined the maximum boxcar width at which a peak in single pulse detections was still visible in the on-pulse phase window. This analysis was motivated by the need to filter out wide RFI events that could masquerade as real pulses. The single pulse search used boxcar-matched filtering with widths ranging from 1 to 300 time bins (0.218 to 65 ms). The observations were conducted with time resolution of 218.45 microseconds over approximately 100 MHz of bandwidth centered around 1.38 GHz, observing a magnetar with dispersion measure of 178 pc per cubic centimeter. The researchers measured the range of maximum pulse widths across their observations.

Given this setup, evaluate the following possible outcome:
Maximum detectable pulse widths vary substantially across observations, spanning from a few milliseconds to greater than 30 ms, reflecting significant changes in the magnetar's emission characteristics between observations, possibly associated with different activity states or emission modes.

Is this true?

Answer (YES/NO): NO